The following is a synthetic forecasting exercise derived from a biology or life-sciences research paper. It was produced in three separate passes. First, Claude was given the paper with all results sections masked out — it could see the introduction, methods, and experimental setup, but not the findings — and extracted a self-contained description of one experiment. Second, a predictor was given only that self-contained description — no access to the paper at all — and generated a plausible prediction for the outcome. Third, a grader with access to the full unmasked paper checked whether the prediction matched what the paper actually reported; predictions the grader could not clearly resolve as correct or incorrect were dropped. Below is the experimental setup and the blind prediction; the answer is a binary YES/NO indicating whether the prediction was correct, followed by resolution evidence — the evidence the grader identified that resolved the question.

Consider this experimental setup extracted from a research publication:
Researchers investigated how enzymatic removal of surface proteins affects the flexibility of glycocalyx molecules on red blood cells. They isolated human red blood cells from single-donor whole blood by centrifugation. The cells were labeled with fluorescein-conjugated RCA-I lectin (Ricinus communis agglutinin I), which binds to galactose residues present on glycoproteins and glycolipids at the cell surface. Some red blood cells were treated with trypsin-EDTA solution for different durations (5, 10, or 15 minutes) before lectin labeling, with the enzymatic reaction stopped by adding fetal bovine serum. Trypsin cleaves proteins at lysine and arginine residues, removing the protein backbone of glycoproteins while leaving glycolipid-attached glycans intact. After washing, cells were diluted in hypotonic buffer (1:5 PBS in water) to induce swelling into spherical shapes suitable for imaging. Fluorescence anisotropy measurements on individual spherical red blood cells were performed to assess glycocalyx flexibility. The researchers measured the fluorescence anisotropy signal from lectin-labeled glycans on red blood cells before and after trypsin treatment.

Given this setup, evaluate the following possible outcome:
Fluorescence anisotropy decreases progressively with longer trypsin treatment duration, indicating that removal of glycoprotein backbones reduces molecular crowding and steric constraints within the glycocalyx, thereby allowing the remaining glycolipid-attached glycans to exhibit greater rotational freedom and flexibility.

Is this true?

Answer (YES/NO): NO